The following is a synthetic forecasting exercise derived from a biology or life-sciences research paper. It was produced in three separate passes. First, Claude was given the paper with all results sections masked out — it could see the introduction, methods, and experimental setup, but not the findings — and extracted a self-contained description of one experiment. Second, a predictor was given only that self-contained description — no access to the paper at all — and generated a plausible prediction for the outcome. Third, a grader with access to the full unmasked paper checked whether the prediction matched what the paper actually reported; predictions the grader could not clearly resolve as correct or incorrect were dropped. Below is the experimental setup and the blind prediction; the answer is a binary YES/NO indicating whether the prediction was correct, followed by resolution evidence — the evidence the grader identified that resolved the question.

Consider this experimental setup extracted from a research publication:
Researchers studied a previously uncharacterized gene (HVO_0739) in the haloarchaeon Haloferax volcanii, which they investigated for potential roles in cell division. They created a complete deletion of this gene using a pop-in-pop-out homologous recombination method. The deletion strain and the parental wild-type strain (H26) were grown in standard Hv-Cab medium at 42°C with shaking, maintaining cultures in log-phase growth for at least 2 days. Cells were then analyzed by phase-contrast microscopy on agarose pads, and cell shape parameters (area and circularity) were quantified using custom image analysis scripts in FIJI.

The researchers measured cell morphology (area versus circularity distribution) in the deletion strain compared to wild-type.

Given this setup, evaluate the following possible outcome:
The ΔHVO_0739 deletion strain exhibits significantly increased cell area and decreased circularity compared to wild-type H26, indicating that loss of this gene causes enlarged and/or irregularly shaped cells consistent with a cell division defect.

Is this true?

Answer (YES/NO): YES